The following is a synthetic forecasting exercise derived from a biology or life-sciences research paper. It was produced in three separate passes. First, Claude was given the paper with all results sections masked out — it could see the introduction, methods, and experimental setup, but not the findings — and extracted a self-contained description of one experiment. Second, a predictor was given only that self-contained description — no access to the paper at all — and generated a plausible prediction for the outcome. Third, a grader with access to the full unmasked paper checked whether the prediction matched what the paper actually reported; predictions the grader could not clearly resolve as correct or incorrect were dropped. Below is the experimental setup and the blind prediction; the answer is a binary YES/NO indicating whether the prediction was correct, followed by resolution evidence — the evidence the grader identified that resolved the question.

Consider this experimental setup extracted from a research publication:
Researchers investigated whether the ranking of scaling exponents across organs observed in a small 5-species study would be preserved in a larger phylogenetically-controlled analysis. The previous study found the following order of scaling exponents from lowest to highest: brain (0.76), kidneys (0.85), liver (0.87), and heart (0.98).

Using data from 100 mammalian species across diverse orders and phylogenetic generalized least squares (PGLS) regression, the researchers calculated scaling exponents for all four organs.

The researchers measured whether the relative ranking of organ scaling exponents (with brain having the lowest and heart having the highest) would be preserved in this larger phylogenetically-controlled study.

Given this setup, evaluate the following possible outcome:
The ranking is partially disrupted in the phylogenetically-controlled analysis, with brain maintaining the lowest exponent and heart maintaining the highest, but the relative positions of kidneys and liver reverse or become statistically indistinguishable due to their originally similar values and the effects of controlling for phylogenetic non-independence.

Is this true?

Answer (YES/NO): NO